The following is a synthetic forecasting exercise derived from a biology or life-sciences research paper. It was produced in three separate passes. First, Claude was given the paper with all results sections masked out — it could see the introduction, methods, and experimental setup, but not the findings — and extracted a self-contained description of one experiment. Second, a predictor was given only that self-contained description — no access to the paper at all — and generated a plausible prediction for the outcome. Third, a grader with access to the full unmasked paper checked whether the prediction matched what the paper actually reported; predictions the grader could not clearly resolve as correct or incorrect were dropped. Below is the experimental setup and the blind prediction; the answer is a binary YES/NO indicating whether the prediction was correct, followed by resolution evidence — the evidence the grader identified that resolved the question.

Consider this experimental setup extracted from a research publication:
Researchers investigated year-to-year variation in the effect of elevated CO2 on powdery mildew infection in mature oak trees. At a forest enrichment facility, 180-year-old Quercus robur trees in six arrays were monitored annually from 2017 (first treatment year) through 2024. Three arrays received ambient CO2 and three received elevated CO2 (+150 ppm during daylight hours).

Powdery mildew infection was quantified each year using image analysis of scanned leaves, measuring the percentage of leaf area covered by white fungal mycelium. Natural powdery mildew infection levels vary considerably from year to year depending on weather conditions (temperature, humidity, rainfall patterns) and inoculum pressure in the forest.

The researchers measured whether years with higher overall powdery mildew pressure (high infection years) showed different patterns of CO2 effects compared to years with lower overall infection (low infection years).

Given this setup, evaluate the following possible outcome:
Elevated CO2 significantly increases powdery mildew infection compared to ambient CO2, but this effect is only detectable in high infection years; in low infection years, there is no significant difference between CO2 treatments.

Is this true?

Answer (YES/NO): NO